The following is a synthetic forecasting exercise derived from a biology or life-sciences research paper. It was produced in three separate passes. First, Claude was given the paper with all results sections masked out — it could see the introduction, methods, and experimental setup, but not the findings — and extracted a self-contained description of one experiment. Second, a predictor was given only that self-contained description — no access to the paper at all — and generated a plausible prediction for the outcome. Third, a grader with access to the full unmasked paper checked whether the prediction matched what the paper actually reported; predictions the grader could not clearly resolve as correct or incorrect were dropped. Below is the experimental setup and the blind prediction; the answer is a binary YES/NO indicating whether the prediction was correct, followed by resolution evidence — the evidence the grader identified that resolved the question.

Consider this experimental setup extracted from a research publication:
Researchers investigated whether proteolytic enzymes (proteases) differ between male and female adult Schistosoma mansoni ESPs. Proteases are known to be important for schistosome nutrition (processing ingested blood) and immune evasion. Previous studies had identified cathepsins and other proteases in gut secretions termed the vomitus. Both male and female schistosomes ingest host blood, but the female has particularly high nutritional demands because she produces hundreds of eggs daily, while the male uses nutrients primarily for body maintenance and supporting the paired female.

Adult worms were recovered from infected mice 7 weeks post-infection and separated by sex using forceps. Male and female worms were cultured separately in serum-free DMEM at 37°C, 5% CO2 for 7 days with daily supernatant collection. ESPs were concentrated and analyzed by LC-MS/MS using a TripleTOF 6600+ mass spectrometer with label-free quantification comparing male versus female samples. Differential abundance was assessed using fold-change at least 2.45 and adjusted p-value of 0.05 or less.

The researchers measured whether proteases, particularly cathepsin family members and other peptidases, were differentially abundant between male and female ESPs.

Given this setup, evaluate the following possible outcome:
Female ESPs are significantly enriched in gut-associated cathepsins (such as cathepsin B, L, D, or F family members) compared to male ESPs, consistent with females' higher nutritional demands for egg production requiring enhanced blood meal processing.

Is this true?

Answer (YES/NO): YES